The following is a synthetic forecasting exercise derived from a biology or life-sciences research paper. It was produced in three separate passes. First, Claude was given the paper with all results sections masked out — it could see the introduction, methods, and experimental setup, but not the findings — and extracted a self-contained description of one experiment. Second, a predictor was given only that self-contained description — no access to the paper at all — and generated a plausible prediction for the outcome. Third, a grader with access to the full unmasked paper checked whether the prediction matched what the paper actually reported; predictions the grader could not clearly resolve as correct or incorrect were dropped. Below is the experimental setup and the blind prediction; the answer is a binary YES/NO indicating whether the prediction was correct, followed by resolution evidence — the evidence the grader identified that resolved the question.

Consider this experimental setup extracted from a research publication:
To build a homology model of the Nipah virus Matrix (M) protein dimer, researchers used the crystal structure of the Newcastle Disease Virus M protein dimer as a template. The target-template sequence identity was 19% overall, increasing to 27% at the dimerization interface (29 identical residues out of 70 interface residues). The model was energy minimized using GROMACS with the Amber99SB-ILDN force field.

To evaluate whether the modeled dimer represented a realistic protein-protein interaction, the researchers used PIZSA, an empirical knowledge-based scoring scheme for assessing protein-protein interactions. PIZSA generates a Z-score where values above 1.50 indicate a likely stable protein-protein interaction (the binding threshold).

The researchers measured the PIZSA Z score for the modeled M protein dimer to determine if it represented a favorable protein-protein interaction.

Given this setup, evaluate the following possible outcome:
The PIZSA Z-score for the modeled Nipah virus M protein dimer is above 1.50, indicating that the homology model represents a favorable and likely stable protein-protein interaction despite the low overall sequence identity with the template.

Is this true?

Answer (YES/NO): YES